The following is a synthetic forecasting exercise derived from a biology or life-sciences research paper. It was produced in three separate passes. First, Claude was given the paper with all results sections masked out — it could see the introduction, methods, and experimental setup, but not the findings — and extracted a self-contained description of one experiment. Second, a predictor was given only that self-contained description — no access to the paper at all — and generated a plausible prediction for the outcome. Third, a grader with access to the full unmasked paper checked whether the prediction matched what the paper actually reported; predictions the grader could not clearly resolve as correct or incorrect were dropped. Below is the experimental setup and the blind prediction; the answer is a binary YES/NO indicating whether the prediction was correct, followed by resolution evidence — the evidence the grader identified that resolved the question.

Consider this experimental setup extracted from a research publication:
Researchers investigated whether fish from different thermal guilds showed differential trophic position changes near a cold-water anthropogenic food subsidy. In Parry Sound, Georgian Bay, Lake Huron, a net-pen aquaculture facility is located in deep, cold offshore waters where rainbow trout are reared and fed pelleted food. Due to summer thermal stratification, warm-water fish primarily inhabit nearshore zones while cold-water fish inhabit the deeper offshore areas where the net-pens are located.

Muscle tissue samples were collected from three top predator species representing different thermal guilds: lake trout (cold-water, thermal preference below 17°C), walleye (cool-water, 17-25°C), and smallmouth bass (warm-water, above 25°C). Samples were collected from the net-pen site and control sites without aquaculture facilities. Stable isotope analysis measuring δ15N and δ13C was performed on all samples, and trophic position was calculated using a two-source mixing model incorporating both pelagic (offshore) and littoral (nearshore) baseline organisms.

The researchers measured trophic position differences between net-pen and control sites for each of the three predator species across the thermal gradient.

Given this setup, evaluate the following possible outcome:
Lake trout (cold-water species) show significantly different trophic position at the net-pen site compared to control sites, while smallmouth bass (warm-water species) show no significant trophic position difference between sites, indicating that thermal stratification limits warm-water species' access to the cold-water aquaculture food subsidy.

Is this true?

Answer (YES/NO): YES